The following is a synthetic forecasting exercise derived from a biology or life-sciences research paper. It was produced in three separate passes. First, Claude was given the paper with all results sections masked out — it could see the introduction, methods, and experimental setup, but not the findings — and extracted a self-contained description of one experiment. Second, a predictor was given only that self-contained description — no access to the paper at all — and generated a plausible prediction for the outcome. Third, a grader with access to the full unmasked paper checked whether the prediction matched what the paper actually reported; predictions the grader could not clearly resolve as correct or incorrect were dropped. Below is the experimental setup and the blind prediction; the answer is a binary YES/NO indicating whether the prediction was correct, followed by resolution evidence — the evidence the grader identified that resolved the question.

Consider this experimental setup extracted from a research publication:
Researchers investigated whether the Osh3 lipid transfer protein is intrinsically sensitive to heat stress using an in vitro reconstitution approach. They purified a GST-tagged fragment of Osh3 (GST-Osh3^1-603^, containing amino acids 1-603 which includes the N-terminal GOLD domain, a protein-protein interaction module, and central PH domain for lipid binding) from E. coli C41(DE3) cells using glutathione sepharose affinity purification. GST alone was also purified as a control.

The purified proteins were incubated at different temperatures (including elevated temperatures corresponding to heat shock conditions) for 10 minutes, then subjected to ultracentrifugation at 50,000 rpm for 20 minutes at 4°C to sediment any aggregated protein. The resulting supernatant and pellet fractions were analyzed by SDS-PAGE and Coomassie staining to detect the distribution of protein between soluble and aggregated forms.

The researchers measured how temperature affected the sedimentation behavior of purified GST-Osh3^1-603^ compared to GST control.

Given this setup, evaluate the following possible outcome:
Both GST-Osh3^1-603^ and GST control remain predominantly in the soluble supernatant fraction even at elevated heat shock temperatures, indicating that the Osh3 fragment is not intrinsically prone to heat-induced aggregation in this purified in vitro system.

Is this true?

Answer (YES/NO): NO